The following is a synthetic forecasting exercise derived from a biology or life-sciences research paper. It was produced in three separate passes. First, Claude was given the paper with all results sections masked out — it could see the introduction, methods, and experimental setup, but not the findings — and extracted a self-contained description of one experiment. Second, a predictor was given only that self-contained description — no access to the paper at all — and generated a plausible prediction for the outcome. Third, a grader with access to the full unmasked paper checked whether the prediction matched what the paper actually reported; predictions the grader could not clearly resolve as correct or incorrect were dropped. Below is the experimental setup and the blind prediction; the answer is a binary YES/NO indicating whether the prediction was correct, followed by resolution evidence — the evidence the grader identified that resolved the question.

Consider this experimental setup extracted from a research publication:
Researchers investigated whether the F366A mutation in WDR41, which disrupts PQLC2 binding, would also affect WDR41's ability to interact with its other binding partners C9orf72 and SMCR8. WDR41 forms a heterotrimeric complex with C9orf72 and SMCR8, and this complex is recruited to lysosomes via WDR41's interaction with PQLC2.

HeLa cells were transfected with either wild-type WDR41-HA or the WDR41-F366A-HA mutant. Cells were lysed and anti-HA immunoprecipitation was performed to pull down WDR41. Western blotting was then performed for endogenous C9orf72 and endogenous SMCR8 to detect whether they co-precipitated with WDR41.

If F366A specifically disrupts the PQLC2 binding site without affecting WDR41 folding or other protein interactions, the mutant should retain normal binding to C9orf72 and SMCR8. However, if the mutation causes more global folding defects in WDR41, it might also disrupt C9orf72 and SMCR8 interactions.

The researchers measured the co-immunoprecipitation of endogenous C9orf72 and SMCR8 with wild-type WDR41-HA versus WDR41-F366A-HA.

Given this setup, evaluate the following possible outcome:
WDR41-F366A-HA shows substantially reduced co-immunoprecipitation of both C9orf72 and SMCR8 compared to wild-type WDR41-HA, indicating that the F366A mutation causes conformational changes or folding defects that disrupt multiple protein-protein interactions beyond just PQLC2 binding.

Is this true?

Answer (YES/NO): NO